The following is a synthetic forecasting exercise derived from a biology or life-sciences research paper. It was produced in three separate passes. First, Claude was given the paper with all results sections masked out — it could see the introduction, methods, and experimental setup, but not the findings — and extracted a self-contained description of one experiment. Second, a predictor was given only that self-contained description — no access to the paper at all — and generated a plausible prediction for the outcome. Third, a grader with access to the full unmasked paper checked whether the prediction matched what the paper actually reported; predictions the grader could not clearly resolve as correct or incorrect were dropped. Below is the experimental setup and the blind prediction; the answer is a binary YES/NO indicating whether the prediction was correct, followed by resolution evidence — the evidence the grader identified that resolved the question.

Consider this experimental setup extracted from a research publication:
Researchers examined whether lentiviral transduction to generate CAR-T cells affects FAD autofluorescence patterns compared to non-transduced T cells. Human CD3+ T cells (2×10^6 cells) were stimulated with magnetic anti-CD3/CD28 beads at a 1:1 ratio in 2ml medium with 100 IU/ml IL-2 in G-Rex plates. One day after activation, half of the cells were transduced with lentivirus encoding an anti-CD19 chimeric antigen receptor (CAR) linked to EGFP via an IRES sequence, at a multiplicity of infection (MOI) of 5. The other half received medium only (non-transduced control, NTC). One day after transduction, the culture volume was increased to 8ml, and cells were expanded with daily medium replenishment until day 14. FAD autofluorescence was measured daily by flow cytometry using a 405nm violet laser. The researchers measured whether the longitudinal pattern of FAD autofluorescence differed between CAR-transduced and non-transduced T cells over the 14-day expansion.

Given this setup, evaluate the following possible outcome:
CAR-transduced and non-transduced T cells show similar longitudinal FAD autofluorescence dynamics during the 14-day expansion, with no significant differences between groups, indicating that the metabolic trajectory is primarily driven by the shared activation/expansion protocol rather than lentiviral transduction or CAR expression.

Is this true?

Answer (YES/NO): YES